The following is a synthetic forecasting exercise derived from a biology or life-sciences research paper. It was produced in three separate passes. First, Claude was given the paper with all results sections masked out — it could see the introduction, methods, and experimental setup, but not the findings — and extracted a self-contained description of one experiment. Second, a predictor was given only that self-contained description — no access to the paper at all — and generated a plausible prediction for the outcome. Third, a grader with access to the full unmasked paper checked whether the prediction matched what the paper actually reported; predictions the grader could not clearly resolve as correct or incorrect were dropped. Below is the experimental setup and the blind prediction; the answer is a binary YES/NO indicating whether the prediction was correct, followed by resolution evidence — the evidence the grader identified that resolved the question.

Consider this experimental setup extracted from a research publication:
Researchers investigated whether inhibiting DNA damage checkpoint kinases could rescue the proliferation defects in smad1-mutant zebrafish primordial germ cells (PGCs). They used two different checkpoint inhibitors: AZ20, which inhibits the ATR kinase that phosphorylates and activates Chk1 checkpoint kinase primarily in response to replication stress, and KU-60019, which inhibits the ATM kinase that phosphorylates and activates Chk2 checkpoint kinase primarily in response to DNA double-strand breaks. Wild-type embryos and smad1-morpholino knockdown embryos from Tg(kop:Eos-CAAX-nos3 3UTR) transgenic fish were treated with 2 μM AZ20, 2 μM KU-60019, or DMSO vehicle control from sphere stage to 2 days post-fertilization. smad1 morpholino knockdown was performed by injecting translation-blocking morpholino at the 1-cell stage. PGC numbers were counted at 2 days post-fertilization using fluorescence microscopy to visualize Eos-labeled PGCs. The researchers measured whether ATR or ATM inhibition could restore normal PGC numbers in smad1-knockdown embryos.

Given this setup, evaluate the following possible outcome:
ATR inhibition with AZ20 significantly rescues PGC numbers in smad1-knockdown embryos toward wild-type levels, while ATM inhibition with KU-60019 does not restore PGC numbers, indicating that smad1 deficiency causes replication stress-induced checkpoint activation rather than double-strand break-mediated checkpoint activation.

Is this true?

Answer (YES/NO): YES